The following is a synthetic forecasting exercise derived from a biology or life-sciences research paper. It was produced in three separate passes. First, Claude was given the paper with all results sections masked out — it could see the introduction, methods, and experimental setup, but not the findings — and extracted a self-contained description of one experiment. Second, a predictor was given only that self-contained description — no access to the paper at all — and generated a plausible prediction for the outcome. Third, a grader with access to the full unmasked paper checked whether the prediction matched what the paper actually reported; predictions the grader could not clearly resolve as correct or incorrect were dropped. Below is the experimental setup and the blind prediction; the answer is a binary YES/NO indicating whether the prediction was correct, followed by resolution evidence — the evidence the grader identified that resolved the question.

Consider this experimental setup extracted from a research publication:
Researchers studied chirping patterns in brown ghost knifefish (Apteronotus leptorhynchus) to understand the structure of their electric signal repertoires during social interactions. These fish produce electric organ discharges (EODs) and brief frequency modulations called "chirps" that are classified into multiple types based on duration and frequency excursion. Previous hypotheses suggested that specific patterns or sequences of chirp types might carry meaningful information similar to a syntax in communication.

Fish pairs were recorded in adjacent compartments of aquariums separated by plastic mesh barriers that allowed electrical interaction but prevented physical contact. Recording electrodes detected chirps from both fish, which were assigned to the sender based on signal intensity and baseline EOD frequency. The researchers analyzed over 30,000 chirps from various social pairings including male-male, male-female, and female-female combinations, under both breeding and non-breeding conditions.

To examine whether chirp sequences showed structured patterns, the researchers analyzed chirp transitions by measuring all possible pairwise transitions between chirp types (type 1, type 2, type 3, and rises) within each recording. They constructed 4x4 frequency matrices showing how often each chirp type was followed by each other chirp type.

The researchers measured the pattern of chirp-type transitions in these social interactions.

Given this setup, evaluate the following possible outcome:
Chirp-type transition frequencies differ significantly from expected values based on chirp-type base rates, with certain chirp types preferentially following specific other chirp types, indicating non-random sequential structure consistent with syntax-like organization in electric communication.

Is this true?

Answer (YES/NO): NO